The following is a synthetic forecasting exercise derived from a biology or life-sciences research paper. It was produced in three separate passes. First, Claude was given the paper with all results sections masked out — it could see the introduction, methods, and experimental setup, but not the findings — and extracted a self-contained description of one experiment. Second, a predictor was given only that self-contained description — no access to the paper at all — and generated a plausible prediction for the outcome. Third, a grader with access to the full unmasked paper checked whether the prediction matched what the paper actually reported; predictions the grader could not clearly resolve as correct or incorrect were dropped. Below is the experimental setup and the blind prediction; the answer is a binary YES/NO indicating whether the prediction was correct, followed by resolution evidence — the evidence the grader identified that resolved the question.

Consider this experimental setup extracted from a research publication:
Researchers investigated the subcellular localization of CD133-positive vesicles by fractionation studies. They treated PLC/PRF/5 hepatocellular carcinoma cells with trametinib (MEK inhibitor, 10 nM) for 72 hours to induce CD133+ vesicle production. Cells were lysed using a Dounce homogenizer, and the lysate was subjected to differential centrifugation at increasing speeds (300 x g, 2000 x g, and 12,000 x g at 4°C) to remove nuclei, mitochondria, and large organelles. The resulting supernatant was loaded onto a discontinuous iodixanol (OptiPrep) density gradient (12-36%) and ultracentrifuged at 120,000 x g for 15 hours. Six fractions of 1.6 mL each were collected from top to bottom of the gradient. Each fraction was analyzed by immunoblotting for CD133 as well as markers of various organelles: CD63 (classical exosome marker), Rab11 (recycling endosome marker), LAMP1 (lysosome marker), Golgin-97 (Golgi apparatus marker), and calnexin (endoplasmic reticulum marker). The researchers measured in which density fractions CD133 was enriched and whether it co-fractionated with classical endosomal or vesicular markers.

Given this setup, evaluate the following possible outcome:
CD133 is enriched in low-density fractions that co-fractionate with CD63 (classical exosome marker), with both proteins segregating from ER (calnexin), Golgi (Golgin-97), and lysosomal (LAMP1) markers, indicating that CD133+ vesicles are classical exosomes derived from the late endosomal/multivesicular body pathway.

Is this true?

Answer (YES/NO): NO